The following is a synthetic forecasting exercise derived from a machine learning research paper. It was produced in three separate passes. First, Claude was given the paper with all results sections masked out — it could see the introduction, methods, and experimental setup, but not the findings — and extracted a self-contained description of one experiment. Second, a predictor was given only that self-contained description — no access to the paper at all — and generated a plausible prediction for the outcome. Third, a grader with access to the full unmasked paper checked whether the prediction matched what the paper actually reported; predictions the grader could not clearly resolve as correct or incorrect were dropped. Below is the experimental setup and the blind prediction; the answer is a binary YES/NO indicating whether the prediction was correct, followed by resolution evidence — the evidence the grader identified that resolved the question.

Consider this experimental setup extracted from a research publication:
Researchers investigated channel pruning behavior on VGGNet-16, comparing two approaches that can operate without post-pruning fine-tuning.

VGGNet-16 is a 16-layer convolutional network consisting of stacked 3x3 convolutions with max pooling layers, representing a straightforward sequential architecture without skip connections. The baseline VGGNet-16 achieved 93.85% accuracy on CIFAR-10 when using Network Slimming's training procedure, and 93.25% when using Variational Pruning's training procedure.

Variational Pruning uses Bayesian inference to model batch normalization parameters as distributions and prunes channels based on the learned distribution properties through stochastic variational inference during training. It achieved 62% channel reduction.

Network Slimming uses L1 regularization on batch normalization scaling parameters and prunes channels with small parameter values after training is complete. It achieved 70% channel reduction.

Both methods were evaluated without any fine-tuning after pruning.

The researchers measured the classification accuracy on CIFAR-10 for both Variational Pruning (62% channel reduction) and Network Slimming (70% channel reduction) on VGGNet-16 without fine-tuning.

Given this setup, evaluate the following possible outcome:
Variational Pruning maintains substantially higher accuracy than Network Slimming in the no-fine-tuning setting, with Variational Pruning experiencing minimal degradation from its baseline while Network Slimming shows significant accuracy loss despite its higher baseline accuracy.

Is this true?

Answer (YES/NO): YES